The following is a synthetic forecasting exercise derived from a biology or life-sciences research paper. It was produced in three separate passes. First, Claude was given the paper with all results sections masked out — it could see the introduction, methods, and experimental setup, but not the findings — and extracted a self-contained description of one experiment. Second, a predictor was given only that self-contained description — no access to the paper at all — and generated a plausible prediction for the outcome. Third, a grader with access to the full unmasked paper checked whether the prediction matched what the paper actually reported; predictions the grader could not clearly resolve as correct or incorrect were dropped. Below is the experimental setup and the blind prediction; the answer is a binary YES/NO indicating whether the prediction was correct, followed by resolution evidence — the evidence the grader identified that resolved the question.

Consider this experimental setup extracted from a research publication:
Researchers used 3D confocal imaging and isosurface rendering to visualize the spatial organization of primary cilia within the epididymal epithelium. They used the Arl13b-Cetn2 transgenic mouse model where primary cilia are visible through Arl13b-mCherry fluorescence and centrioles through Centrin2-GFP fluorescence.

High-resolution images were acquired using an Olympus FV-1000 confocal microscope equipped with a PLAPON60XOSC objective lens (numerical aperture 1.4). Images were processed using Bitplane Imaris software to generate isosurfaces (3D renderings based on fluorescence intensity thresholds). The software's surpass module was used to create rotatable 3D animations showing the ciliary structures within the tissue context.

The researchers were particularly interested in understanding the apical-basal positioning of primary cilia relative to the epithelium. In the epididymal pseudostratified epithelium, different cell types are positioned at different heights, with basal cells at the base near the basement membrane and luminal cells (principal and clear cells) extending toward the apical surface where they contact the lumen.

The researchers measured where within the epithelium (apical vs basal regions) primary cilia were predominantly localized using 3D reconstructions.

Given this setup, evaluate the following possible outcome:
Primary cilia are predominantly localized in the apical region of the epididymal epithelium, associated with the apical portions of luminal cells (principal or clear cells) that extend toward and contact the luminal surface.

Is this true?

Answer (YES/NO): NO